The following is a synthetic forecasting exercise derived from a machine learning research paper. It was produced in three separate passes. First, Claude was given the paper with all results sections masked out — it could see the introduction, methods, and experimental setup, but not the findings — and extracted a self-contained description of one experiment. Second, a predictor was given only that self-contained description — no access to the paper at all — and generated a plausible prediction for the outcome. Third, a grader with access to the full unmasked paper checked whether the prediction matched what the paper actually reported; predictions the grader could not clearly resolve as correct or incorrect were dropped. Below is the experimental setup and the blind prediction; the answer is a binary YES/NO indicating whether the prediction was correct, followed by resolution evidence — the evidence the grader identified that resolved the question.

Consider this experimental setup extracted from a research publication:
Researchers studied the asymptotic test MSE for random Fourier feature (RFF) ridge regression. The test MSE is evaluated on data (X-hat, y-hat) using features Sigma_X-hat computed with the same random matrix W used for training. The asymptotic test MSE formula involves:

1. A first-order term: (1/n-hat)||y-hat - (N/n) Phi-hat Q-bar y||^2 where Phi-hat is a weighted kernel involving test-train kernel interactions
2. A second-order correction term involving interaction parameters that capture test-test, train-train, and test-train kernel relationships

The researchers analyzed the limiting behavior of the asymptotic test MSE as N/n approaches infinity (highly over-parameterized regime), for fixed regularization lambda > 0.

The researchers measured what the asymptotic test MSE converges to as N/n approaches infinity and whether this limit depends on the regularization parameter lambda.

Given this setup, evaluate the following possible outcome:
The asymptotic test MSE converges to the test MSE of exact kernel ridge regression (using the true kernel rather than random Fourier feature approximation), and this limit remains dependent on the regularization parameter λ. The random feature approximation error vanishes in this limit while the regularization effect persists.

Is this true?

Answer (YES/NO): NO